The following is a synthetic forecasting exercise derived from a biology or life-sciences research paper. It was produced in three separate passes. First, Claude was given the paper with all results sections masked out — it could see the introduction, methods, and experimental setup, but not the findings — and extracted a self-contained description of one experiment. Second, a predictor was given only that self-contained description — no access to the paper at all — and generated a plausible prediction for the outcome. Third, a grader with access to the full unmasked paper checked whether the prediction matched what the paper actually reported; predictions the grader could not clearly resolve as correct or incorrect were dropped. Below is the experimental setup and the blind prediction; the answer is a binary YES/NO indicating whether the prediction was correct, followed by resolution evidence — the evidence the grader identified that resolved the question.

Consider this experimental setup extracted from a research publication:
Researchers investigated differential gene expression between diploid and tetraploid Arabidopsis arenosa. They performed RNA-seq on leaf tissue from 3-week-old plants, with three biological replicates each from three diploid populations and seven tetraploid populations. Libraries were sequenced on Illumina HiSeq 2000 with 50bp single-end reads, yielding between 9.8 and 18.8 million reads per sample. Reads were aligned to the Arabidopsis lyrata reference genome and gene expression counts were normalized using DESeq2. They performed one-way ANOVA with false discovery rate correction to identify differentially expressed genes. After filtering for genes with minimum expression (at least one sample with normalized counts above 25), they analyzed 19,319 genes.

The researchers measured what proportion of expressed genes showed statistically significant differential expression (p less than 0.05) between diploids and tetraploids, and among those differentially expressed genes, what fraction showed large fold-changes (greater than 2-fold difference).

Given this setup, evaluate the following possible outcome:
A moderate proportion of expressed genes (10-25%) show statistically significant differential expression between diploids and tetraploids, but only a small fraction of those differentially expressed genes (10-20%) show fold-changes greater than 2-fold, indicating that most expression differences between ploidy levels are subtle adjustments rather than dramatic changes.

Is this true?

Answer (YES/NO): NO